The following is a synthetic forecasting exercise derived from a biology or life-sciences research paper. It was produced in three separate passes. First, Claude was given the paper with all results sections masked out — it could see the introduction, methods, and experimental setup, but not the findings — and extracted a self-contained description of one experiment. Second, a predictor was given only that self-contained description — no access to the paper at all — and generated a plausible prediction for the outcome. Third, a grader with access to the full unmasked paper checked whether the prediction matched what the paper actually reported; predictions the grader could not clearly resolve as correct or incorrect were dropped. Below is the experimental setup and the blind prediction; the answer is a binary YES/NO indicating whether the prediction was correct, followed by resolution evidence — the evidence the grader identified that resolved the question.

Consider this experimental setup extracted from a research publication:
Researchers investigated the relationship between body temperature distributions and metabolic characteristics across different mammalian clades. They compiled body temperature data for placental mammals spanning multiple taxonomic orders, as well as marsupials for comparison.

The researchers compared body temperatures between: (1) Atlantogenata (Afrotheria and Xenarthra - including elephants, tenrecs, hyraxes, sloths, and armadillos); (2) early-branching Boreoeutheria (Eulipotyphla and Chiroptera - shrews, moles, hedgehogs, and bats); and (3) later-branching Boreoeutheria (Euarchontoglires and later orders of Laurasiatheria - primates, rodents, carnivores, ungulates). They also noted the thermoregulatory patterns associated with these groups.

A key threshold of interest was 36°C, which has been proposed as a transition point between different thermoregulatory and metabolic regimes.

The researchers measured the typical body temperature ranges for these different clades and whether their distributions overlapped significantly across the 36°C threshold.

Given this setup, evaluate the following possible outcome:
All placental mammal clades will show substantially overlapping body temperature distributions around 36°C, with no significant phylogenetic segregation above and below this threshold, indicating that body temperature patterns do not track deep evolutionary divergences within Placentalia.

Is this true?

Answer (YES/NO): NO